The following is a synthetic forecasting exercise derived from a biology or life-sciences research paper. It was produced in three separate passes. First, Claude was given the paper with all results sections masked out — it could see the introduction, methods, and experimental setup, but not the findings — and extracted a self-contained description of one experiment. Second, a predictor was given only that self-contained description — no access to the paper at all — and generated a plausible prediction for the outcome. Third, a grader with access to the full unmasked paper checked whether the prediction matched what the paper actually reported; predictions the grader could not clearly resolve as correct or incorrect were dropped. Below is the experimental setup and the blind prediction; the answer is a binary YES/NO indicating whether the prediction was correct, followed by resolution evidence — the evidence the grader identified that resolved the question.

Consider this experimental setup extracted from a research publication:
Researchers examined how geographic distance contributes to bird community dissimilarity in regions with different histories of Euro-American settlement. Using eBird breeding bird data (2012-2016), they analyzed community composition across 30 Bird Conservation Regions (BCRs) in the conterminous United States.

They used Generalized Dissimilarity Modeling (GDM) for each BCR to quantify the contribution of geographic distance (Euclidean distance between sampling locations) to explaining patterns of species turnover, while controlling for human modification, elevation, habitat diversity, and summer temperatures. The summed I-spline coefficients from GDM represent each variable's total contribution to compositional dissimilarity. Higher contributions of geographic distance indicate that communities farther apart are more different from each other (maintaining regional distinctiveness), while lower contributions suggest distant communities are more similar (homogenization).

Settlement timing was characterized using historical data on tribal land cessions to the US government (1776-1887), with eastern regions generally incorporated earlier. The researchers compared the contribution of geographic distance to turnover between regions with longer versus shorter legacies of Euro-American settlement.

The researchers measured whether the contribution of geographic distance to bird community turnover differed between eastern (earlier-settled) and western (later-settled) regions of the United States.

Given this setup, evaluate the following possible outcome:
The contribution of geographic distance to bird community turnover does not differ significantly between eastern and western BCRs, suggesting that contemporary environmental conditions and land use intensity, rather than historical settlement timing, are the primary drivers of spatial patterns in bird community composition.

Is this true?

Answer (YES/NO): NO